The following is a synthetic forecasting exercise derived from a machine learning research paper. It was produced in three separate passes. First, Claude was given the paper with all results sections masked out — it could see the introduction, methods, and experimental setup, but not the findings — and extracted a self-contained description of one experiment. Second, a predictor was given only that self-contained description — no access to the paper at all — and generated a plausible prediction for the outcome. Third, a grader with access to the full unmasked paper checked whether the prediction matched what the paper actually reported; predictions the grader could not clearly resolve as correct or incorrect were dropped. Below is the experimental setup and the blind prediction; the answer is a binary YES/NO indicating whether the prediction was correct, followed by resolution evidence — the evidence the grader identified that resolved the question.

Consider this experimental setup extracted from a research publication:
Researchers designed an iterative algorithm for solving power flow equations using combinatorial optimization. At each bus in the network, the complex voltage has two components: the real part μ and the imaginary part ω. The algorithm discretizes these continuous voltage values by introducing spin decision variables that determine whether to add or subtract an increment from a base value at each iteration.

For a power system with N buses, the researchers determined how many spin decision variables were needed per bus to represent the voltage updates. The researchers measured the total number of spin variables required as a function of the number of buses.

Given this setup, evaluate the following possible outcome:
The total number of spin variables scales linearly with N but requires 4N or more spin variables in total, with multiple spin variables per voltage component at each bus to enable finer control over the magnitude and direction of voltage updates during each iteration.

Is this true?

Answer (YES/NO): NO